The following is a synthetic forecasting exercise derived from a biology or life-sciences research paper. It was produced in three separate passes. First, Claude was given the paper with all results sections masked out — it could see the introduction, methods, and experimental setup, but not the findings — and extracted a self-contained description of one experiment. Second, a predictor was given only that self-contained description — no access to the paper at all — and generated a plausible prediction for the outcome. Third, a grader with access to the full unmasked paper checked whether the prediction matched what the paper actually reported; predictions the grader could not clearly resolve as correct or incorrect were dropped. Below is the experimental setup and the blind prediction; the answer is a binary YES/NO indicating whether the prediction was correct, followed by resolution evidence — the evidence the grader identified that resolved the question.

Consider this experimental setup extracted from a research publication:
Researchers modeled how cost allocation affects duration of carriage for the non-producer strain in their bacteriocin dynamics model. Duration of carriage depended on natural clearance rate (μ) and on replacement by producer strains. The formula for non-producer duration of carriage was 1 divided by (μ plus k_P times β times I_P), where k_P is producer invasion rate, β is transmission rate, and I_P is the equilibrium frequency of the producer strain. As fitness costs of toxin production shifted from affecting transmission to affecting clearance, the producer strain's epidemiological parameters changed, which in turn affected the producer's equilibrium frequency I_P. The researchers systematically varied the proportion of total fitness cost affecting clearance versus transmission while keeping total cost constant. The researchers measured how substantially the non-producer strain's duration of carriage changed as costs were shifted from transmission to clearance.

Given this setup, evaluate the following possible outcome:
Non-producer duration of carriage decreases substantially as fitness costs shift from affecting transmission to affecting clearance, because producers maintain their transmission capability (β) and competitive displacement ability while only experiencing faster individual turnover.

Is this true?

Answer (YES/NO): NO